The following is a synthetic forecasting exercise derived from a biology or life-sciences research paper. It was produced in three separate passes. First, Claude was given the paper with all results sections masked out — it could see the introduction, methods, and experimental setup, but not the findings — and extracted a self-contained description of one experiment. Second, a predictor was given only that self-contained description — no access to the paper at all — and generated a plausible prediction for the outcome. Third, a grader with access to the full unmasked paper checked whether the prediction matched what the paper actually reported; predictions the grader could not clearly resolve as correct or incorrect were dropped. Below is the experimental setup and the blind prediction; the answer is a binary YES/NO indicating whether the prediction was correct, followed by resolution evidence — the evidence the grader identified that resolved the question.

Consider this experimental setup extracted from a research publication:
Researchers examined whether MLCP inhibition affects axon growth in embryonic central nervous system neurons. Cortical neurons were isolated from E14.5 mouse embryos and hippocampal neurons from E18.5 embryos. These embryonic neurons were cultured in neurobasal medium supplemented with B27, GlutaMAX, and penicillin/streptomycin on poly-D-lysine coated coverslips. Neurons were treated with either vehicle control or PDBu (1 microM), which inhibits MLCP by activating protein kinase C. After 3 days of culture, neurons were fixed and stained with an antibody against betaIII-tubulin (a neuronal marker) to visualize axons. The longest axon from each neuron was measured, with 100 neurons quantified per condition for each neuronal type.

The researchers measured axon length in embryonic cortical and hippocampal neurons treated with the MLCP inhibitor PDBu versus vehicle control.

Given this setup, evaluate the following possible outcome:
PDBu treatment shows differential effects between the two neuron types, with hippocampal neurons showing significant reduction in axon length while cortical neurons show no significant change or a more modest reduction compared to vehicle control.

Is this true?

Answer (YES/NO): NO